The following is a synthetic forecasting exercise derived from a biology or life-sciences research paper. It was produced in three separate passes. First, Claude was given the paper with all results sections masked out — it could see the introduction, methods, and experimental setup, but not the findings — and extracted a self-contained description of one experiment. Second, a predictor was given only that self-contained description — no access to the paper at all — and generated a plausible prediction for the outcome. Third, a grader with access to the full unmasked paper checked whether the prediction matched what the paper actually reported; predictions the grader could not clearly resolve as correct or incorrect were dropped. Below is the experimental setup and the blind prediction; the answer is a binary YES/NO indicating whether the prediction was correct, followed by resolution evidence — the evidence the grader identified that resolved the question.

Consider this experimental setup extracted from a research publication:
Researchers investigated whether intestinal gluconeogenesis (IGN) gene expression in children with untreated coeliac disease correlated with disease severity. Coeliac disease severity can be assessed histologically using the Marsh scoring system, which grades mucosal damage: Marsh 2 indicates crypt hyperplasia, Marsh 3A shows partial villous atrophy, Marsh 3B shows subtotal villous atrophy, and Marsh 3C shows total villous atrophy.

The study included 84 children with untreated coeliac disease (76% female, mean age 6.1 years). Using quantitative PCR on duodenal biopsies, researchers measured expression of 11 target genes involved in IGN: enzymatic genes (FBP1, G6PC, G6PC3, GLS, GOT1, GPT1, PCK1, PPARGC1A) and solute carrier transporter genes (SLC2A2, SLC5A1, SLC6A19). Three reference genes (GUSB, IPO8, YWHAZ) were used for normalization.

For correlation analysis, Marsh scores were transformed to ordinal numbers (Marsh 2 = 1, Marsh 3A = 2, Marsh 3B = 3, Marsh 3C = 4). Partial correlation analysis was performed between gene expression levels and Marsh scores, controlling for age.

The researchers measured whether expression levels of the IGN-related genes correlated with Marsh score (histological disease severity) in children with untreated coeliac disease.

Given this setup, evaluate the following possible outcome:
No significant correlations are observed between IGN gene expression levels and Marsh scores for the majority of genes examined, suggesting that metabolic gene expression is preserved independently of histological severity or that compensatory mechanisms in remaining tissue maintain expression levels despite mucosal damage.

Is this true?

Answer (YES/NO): NO